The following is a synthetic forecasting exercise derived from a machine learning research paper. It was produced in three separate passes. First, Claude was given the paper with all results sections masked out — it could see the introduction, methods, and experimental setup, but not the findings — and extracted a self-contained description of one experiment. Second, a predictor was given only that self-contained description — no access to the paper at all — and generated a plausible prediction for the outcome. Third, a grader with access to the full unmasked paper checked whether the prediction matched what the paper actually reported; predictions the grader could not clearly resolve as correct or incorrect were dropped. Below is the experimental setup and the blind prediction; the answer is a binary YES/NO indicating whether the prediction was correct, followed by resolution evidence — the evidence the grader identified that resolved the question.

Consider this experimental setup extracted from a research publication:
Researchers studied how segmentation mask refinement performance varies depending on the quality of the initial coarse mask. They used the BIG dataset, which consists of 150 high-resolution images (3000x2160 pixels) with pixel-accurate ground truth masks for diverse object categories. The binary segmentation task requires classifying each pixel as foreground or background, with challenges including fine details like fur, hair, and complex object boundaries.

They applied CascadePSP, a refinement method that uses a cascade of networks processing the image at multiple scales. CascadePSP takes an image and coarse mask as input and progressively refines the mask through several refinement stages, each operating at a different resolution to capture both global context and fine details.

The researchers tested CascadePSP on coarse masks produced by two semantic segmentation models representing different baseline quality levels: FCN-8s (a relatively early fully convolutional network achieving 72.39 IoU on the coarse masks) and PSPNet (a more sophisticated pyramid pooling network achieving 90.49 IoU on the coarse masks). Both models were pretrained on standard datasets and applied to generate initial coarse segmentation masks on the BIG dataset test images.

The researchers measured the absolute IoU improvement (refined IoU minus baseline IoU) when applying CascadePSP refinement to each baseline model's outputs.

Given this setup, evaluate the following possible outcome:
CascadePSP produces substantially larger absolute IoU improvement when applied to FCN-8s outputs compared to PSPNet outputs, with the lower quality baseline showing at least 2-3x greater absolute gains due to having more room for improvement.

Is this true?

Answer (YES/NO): NO